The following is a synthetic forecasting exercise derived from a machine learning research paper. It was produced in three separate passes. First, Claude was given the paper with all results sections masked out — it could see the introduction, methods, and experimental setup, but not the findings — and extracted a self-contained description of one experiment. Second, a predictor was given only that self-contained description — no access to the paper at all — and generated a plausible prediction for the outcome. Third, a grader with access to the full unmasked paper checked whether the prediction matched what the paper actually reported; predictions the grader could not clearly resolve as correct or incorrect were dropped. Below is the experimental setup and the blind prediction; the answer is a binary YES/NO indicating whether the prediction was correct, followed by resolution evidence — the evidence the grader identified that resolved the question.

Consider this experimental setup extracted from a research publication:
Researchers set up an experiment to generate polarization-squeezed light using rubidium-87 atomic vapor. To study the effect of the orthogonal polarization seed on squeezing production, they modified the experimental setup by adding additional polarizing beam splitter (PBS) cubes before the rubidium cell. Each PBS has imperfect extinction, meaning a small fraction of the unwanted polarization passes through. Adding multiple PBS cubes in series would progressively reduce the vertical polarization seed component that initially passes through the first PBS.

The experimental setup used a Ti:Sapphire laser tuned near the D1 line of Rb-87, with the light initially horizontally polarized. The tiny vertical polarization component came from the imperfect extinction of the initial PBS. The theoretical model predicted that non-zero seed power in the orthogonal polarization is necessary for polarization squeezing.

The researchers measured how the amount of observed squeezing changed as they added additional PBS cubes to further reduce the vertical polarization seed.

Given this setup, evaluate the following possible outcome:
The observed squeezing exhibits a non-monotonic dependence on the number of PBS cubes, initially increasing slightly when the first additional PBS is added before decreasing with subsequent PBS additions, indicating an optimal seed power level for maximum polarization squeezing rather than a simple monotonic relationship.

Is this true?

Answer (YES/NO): NO